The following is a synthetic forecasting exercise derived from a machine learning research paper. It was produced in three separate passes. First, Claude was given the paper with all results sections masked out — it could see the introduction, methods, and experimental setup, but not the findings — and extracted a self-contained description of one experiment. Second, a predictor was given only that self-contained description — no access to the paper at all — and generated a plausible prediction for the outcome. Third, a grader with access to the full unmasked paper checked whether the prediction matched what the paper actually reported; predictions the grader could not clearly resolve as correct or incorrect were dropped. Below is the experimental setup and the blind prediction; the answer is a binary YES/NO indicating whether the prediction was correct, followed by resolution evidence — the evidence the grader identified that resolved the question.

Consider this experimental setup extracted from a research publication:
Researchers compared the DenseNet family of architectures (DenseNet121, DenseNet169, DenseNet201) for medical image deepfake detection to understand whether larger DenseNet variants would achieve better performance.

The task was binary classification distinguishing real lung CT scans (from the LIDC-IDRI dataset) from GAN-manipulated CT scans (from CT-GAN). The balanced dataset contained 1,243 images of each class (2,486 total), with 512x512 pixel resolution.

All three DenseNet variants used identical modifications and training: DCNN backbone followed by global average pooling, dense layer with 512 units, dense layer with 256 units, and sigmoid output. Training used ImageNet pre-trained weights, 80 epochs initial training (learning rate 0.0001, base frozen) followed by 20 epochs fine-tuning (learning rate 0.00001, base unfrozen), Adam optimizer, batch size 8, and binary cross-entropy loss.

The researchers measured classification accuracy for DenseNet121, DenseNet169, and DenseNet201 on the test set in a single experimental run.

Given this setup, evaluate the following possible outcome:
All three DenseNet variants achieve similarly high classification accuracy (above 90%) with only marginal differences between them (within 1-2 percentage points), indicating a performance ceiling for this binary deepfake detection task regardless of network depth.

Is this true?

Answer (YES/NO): NO